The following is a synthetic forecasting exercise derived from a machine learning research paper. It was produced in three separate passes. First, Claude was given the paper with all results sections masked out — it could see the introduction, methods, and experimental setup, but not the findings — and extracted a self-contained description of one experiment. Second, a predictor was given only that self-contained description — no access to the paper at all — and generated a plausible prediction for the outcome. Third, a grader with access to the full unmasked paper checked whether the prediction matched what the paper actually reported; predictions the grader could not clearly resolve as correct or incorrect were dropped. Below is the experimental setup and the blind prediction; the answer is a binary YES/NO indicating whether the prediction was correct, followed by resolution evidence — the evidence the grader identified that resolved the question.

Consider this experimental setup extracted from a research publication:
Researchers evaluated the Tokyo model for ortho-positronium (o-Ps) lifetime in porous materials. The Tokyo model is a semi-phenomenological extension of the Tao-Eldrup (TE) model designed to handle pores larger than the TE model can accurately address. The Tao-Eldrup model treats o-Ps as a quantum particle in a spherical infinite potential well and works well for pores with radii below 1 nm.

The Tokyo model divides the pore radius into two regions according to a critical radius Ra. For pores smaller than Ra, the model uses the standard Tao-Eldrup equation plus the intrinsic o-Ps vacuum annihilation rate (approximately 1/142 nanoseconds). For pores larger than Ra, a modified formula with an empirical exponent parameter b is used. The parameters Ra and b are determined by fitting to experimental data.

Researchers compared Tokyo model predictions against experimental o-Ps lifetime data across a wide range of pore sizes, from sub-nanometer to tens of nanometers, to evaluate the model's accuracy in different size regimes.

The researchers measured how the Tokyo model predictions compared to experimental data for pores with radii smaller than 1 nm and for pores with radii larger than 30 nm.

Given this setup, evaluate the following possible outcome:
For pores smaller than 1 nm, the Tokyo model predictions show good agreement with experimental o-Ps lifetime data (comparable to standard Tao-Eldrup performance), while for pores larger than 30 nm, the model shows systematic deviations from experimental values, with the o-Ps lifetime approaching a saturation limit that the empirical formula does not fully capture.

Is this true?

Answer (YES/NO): NO